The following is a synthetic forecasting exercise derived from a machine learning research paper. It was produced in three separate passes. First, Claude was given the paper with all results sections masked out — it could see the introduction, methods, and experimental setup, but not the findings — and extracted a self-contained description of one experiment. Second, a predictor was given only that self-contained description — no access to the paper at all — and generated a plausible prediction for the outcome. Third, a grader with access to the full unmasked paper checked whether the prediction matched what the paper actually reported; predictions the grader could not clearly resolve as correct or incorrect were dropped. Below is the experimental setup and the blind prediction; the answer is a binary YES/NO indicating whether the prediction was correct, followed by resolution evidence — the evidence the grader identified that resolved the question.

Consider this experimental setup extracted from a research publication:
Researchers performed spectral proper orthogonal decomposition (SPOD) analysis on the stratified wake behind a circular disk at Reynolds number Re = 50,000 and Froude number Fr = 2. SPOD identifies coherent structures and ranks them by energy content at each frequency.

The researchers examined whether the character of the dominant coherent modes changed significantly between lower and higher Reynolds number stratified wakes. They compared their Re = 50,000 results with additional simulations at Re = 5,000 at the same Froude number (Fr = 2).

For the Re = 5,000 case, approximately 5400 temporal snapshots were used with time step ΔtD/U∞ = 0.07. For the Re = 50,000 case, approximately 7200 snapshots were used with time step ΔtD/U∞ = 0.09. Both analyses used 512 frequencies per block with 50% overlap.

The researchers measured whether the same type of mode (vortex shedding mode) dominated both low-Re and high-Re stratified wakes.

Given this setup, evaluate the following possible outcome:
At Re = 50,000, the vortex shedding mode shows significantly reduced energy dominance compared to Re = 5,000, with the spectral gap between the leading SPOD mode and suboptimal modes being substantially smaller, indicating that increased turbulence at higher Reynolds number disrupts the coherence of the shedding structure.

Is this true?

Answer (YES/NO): YES